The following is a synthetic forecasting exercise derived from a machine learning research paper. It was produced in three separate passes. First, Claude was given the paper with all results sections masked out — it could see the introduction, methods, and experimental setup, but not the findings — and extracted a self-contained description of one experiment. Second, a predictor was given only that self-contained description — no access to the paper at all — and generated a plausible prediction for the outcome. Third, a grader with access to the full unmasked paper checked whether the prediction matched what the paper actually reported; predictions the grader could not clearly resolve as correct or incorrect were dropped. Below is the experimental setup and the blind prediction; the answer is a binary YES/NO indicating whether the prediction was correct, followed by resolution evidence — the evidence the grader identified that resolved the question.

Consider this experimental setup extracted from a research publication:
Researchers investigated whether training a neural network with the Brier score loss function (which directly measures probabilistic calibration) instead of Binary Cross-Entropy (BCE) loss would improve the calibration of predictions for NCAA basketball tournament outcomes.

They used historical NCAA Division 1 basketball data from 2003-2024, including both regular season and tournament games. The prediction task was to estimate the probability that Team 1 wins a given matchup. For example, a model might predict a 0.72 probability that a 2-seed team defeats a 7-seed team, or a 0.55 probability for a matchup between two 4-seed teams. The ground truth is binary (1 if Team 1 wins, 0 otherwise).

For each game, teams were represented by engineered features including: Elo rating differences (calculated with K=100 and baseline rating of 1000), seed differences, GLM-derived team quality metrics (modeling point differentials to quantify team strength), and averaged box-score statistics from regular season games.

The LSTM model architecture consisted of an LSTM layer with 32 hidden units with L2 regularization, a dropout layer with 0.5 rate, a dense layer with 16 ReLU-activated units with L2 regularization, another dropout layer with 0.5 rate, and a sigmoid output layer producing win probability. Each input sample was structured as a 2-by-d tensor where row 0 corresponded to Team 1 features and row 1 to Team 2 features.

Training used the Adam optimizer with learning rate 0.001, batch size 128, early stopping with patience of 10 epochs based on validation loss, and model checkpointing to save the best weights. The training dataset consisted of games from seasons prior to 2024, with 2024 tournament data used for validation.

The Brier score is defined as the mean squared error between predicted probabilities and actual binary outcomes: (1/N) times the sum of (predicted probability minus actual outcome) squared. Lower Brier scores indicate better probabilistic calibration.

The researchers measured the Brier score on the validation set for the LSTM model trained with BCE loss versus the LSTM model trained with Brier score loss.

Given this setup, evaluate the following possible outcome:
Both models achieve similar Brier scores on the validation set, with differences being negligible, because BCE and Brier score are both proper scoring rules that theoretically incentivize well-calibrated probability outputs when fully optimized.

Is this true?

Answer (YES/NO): NO